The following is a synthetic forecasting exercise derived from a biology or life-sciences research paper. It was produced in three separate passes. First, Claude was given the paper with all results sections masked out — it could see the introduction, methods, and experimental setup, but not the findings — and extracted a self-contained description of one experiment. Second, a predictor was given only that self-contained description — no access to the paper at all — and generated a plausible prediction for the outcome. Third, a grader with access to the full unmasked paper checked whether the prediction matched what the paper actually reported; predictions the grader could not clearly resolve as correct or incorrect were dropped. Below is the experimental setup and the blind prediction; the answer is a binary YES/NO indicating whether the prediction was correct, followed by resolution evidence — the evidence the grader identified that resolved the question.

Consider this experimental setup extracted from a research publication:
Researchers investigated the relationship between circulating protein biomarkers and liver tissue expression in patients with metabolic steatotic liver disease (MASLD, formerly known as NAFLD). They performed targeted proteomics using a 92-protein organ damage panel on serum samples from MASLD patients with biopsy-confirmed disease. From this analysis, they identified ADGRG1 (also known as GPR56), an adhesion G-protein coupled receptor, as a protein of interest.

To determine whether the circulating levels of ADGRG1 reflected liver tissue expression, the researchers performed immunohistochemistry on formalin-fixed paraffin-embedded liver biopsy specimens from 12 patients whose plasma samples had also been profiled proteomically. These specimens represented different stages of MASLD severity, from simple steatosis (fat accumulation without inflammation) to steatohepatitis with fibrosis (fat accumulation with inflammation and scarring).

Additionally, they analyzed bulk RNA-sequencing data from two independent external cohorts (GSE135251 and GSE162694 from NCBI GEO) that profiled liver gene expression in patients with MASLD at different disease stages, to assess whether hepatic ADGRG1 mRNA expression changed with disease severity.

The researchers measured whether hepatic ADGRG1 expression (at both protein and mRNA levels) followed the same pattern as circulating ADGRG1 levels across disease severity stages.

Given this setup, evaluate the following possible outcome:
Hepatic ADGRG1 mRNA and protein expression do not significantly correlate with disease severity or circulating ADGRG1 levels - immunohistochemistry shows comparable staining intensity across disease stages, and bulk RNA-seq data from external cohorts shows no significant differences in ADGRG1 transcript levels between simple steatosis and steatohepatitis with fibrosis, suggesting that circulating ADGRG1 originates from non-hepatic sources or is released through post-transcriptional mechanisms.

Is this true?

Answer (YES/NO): NO